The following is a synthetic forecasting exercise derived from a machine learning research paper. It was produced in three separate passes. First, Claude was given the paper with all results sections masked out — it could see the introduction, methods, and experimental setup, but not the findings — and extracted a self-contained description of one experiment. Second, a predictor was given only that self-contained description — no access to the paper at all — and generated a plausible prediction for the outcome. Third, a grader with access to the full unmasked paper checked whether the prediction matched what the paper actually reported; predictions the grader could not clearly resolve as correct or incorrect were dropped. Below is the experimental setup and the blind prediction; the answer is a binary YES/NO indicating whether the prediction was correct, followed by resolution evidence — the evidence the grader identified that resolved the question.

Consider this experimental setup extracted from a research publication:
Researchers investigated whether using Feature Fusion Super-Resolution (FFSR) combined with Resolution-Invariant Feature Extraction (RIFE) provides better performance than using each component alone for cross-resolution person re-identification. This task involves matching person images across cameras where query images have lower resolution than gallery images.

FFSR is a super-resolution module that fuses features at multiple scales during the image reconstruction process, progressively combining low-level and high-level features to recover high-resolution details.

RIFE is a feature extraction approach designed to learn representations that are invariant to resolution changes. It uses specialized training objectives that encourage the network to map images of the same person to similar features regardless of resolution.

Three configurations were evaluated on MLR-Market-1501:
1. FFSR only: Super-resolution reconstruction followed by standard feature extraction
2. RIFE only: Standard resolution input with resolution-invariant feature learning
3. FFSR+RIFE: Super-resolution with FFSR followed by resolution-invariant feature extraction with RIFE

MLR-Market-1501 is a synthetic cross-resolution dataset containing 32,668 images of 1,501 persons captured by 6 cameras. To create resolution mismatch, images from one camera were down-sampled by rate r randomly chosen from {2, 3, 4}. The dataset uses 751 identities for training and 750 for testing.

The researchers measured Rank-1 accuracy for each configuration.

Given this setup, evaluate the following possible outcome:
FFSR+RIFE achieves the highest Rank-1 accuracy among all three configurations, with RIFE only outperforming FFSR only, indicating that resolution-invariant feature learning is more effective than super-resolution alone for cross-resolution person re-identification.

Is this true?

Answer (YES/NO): YES